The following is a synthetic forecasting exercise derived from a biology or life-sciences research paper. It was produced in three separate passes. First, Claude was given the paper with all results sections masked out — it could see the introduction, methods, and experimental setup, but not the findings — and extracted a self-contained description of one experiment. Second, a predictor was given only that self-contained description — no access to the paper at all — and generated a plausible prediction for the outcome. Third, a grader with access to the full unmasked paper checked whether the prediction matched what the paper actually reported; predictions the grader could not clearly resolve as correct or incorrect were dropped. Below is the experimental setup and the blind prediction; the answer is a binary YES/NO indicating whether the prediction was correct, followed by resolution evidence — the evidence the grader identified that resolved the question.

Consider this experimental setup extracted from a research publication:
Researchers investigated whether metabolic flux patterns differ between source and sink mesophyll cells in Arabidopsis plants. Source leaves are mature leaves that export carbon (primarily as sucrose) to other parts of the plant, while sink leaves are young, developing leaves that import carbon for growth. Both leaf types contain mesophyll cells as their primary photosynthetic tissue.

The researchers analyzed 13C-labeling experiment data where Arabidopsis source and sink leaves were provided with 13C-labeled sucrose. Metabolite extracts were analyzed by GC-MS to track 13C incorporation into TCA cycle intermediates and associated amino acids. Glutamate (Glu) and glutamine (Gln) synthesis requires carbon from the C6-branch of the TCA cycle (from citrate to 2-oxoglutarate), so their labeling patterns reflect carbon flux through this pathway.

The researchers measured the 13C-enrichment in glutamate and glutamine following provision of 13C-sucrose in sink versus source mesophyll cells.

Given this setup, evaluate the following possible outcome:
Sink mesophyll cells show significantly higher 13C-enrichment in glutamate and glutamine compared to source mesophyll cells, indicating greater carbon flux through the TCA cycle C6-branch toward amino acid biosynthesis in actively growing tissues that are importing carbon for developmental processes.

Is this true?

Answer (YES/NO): YES